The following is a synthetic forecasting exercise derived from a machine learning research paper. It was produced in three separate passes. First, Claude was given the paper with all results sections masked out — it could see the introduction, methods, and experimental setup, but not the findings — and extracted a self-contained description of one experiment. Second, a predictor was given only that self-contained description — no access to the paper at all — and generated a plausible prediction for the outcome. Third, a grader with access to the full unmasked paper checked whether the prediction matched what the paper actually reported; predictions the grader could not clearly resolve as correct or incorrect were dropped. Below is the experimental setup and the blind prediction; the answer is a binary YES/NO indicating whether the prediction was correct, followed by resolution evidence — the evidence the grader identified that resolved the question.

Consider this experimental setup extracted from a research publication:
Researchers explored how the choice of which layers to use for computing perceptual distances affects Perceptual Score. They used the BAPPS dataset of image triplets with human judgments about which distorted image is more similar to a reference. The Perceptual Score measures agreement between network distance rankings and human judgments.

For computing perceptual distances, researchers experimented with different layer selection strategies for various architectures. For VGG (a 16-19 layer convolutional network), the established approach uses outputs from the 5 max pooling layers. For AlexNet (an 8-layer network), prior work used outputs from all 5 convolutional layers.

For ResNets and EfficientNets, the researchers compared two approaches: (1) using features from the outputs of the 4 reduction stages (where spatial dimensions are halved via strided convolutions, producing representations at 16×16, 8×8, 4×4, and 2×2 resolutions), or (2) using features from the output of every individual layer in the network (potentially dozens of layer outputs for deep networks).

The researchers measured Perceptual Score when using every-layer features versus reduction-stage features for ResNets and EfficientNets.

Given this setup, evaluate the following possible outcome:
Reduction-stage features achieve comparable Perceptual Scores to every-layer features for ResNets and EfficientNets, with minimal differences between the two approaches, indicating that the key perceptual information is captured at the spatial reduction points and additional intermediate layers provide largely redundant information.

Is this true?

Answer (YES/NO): NO